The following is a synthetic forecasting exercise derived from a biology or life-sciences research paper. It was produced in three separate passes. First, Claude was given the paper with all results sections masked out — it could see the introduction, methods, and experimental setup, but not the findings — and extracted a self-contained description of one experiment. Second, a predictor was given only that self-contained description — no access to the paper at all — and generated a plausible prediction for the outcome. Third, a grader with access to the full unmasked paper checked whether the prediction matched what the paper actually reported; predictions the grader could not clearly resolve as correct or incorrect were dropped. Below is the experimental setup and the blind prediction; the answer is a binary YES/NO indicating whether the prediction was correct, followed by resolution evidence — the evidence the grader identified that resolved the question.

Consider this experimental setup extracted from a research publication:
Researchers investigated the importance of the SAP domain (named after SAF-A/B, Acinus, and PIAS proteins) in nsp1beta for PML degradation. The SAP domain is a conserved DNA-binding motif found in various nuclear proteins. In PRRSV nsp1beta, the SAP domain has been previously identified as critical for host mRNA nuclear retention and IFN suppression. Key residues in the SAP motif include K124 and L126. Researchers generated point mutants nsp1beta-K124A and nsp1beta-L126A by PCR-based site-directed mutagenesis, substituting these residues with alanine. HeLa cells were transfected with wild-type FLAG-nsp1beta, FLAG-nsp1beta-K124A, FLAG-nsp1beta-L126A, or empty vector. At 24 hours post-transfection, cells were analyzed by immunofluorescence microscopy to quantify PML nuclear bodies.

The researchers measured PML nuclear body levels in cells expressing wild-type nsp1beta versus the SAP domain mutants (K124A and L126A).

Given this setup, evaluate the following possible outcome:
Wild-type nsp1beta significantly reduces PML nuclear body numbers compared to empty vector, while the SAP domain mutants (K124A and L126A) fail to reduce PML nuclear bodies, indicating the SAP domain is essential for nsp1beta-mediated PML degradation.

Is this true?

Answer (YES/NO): NO